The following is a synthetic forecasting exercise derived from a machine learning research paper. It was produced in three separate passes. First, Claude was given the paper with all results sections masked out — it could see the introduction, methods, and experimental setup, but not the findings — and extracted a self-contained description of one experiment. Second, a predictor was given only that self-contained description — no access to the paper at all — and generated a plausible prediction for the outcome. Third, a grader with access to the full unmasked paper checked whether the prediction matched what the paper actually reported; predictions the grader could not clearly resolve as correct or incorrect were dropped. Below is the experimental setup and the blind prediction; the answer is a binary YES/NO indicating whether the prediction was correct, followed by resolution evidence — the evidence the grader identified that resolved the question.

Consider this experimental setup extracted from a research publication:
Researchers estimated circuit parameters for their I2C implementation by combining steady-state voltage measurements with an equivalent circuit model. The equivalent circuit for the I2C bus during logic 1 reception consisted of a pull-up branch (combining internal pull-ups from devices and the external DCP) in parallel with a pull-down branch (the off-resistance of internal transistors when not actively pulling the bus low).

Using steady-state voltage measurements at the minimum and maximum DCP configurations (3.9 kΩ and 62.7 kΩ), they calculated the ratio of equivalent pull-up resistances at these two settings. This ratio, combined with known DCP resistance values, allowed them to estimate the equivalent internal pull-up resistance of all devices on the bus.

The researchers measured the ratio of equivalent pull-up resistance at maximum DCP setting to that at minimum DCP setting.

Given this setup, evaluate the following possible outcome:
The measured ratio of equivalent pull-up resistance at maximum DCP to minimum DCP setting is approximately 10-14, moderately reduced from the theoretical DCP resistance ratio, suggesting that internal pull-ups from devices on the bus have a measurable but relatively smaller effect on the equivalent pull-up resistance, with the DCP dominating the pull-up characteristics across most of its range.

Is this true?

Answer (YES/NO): NO